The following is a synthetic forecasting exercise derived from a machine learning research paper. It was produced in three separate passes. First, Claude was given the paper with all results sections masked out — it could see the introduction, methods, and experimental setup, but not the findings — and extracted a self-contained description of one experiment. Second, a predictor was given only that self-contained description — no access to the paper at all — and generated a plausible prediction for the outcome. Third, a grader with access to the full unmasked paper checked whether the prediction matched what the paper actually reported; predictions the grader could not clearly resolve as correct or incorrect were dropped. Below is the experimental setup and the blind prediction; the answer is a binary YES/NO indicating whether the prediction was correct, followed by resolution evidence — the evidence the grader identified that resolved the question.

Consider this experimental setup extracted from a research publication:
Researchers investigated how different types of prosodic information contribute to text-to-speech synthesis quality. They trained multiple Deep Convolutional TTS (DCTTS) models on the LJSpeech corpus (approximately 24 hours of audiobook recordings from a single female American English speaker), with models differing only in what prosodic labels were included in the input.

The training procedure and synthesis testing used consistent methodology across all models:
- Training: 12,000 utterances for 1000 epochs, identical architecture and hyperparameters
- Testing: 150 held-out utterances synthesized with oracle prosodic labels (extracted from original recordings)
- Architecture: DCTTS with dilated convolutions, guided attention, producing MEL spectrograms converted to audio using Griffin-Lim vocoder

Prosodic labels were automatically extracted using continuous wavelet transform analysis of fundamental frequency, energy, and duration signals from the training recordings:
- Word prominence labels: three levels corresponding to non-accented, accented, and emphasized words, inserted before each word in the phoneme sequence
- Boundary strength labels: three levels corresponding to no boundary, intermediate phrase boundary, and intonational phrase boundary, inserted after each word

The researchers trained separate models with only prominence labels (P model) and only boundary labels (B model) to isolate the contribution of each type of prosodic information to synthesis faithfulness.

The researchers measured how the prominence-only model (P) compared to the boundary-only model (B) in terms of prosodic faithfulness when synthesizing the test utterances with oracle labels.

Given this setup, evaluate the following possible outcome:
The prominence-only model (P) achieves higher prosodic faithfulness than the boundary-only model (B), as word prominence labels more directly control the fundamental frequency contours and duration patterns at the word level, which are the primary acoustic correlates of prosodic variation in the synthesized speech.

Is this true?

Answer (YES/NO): YES